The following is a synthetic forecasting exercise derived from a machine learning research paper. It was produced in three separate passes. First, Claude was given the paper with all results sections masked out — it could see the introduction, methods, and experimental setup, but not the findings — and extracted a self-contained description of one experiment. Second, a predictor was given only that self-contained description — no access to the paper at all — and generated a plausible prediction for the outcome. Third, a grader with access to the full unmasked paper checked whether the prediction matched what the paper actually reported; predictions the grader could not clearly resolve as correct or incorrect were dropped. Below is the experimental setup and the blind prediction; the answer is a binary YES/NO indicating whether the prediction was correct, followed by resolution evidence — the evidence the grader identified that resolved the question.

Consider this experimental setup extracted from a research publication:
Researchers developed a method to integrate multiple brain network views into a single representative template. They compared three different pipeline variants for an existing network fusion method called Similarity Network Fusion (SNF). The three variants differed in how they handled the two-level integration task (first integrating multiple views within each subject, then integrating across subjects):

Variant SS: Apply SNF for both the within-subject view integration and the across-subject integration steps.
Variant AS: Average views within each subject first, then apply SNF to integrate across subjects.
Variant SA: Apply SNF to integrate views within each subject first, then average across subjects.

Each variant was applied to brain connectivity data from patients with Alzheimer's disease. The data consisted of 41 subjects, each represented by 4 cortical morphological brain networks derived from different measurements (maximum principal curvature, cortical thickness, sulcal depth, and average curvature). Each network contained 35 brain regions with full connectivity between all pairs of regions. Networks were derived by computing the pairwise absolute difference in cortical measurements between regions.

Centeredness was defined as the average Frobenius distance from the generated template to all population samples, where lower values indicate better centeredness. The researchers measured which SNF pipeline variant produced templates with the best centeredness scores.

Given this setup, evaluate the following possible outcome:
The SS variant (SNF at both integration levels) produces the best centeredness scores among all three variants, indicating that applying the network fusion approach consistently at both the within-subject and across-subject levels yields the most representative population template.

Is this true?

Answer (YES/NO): NO